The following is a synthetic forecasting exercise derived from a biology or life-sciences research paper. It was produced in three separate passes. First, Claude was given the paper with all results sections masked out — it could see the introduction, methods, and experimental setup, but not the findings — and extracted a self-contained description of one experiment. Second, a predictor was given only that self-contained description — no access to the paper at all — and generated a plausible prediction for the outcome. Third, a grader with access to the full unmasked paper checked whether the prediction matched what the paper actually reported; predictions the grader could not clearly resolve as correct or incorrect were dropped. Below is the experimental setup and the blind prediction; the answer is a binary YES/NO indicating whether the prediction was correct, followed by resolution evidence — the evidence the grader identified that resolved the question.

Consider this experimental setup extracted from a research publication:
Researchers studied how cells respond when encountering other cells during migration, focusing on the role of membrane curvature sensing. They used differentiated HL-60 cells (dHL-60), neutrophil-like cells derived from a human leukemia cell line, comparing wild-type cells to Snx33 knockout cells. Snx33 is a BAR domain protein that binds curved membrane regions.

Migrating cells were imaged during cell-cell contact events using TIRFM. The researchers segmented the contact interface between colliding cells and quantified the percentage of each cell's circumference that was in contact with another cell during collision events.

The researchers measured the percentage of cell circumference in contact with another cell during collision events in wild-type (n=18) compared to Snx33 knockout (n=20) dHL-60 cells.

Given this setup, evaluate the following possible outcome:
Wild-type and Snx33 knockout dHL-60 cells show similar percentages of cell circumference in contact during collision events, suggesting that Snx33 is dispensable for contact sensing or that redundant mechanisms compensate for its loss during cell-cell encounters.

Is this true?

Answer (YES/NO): NO